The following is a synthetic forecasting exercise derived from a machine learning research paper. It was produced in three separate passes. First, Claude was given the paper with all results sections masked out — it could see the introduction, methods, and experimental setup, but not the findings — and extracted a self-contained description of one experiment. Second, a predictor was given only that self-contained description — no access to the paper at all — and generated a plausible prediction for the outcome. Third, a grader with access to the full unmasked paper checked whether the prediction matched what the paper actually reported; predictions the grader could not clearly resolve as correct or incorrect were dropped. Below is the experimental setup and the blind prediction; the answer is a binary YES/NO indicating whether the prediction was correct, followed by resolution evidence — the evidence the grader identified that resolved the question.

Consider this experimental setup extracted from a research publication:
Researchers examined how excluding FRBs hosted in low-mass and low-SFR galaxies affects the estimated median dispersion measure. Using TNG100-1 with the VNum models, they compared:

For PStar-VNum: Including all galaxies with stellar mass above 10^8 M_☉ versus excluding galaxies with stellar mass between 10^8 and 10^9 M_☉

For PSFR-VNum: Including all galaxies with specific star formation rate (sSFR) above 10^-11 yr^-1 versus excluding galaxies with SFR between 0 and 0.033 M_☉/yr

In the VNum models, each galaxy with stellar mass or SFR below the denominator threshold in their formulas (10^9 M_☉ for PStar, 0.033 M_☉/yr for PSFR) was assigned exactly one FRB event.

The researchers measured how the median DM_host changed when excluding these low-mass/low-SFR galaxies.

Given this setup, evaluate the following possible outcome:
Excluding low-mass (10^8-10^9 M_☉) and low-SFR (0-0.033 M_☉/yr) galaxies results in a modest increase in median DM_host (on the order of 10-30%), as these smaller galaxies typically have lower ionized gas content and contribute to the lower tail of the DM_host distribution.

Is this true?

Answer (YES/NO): NO